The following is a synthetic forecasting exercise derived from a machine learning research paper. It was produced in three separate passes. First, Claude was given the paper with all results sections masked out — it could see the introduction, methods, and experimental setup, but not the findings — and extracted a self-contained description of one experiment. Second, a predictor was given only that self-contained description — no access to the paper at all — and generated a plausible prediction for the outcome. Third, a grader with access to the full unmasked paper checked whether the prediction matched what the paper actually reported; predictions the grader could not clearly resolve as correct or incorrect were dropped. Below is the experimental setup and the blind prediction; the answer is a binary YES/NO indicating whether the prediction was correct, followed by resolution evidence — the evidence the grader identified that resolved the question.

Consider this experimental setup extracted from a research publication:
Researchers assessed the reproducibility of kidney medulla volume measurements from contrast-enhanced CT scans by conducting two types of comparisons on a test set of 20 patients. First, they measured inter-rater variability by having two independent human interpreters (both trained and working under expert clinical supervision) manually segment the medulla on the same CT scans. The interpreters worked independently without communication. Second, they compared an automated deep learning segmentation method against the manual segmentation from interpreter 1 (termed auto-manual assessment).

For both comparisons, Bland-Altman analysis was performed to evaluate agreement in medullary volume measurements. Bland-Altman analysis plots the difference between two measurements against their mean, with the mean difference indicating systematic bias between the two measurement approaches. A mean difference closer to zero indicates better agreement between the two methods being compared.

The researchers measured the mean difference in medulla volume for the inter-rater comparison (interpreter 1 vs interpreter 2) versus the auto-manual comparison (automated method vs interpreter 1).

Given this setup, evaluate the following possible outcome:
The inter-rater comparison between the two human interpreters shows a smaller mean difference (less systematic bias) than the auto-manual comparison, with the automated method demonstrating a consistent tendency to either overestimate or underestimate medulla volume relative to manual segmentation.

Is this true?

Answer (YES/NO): NO